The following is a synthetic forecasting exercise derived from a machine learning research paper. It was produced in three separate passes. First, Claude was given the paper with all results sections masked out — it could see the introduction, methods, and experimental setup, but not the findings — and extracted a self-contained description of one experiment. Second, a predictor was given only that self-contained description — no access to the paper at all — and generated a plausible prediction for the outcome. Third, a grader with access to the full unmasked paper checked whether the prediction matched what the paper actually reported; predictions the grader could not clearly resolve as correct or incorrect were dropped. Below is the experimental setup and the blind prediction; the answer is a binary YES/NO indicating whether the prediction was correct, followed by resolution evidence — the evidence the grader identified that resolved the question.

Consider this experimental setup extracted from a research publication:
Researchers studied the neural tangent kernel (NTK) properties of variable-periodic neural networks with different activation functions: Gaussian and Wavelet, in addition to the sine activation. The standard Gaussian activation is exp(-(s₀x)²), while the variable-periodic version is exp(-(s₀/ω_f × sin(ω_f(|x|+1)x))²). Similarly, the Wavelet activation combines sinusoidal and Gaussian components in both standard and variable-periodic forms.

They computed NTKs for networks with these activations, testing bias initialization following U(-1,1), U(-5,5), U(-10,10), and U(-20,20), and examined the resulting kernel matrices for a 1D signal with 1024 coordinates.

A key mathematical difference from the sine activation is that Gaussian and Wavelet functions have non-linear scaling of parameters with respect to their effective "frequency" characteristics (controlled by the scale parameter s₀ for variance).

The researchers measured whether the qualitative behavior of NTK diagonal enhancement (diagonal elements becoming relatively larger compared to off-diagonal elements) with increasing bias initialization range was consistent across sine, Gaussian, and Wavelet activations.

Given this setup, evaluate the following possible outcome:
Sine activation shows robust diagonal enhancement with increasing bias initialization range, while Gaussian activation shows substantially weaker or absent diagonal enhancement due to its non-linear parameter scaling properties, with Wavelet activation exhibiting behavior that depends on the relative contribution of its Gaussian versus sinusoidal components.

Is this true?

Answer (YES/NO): NO